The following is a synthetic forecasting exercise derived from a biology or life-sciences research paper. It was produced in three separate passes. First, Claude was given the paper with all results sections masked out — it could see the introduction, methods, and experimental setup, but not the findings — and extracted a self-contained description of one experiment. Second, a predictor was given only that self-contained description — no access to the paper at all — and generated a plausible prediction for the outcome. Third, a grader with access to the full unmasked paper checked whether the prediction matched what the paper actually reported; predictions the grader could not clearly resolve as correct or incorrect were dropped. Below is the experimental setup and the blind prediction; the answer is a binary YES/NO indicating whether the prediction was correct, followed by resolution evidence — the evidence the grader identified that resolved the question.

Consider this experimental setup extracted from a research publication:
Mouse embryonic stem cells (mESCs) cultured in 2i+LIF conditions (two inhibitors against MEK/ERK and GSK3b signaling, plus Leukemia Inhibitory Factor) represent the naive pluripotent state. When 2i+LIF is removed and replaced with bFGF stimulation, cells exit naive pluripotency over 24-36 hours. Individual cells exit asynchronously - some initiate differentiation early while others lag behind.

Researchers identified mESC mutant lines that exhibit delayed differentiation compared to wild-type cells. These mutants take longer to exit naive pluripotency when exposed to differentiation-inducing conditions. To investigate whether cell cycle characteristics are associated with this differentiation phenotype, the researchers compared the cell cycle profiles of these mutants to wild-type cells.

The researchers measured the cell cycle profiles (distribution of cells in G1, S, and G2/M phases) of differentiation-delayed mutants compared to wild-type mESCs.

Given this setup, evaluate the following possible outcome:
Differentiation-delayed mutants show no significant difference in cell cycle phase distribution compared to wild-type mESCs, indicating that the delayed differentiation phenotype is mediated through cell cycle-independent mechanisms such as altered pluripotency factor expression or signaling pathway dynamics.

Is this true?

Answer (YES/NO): YES